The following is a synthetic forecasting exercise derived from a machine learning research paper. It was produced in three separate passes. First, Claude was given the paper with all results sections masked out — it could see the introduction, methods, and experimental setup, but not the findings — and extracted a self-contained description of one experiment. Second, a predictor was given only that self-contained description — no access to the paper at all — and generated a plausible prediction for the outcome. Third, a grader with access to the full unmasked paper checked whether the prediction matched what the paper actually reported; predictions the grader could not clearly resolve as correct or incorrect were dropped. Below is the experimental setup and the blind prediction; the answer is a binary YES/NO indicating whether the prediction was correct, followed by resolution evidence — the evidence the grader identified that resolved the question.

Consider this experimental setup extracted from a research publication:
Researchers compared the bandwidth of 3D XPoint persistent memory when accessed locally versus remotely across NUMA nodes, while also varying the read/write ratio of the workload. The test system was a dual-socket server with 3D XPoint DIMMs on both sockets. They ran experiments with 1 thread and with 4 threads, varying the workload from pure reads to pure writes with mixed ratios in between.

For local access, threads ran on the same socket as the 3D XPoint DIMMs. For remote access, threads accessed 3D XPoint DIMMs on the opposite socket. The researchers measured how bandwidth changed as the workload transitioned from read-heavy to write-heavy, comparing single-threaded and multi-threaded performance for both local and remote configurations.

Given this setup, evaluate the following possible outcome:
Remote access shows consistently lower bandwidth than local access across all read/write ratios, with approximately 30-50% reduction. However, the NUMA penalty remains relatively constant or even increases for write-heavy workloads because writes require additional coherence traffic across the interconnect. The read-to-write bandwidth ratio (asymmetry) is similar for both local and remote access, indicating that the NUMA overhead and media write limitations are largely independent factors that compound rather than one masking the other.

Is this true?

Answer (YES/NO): NO